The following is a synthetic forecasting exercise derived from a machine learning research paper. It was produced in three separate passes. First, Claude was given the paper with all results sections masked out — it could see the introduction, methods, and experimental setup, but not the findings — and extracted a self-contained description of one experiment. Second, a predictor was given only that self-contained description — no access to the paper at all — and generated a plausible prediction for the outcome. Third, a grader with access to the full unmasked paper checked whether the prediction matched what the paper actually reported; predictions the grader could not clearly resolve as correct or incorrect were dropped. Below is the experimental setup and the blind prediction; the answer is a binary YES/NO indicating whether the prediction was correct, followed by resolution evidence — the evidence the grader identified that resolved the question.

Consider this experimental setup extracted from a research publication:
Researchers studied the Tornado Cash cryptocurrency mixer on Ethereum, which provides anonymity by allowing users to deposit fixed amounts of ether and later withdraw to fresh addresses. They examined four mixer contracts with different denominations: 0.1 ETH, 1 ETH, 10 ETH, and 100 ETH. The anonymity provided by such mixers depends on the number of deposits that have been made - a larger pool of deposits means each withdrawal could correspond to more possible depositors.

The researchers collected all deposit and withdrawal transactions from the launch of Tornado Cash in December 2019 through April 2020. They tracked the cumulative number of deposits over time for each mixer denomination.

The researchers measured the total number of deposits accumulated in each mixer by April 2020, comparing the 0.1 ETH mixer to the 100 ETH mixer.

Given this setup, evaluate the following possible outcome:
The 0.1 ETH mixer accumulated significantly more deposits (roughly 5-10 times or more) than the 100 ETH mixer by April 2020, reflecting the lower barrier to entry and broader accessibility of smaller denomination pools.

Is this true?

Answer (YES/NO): YES